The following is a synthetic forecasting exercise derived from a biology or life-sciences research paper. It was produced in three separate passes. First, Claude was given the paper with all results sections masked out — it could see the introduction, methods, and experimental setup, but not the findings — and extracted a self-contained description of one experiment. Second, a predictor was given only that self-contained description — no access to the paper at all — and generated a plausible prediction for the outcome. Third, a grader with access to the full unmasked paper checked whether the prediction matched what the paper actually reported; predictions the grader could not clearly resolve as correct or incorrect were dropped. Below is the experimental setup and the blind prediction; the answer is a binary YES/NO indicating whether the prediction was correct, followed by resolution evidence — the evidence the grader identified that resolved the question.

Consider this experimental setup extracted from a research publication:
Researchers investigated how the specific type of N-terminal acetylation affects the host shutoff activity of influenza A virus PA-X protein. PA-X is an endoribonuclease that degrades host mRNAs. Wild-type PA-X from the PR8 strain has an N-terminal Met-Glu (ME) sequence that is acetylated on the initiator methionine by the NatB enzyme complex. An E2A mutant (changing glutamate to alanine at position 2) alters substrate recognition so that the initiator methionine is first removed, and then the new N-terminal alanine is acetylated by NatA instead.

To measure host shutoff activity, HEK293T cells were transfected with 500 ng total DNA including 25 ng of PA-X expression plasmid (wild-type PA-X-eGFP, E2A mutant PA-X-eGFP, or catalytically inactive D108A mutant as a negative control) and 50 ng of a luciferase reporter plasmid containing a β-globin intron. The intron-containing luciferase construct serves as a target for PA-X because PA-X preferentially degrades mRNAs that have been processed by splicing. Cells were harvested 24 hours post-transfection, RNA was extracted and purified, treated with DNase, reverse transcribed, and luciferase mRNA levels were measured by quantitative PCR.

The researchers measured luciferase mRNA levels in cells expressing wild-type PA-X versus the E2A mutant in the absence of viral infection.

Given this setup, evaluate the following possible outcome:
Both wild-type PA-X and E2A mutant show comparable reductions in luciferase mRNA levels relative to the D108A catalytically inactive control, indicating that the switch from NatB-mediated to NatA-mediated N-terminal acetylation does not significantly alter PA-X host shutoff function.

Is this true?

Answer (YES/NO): NO